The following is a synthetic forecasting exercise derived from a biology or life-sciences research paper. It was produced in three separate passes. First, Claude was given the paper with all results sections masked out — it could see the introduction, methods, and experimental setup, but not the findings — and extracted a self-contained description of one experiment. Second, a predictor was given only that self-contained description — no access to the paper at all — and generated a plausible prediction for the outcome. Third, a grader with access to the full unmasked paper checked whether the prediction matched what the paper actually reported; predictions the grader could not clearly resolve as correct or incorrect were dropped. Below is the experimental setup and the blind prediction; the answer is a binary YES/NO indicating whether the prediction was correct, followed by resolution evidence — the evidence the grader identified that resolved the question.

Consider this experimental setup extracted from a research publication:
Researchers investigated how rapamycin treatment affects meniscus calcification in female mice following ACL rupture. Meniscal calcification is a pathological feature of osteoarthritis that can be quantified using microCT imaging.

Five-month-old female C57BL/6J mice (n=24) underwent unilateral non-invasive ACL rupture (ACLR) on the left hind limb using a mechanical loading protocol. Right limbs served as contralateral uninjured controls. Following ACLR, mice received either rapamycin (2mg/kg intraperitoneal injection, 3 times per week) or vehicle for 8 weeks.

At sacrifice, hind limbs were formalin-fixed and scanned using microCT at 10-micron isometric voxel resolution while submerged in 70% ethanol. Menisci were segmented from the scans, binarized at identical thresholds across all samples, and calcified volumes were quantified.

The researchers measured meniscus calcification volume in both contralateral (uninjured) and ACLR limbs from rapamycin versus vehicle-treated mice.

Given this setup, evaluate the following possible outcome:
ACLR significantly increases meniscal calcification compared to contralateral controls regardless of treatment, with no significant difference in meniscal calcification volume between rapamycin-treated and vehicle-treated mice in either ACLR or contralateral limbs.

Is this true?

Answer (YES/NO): NO